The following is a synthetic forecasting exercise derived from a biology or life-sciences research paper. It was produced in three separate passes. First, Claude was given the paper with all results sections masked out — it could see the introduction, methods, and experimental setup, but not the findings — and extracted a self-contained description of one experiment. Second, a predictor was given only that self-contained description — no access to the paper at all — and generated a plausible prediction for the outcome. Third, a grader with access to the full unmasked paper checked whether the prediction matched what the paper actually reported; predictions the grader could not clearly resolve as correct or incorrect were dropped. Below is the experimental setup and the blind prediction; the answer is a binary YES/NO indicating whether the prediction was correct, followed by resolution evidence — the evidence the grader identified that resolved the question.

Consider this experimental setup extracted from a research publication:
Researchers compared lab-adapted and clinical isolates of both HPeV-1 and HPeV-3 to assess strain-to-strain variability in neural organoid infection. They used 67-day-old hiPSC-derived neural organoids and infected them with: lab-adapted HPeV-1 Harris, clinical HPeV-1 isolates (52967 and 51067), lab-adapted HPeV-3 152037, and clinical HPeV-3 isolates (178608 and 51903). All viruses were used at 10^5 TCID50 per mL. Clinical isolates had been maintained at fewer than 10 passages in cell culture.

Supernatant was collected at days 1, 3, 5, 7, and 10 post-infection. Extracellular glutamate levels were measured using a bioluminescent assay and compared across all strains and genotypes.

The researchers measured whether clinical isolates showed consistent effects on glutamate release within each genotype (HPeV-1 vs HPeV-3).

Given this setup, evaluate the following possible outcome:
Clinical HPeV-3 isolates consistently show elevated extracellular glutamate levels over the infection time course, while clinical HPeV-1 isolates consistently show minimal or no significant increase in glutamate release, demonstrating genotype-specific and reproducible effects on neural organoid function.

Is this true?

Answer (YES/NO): NO